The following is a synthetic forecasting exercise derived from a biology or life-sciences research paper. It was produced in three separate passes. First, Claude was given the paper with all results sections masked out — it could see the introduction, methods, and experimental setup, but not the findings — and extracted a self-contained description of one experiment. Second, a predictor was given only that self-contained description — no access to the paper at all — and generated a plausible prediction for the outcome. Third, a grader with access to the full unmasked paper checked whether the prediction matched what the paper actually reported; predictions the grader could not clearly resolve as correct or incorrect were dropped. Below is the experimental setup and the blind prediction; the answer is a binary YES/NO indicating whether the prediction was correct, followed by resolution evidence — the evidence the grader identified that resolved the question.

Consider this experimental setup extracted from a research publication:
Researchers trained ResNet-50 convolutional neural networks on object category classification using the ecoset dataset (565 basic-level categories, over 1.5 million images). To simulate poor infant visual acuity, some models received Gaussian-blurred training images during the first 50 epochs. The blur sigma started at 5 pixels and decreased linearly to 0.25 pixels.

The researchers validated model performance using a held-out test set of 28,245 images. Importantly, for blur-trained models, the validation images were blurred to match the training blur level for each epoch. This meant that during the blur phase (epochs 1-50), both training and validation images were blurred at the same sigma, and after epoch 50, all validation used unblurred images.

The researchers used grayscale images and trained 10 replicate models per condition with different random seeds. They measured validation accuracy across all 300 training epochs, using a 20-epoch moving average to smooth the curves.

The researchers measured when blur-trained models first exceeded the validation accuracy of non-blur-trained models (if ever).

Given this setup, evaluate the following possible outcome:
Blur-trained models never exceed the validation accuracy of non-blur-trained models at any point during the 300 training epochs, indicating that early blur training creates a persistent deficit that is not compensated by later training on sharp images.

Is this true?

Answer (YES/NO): NO